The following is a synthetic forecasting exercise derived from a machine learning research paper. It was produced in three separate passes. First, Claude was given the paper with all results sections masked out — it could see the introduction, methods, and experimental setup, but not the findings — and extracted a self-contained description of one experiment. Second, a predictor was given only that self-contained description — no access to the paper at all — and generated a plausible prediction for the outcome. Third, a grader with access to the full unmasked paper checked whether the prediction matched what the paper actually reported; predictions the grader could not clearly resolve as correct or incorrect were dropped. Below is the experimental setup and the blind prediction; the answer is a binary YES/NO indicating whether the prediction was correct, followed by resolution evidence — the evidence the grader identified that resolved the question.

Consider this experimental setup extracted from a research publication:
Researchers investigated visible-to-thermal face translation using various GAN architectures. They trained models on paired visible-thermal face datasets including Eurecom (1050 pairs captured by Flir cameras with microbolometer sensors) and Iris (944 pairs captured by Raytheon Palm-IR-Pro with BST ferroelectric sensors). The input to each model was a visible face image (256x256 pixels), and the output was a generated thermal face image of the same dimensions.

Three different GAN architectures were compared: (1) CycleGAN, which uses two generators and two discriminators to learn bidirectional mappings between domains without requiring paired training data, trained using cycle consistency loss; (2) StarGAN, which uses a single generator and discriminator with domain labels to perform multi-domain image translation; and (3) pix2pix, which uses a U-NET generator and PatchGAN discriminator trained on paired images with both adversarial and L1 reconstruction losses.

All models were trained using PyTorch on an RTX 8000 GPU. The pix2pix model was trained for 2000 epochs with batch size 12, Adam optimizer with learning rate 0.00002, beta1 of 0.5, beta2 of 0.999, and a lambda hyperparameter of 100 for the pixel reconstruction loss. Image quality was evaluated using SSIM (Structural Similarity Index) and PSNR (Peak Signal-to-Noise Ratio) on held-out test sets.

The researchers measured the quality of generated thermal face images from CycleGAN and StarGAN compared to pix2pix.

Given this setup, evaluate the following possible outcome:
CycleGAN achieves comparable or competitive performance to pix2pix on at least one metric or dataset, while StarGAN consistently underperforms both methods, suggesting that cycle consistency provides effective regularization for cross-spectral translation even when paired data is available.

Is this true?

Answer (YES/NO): NO